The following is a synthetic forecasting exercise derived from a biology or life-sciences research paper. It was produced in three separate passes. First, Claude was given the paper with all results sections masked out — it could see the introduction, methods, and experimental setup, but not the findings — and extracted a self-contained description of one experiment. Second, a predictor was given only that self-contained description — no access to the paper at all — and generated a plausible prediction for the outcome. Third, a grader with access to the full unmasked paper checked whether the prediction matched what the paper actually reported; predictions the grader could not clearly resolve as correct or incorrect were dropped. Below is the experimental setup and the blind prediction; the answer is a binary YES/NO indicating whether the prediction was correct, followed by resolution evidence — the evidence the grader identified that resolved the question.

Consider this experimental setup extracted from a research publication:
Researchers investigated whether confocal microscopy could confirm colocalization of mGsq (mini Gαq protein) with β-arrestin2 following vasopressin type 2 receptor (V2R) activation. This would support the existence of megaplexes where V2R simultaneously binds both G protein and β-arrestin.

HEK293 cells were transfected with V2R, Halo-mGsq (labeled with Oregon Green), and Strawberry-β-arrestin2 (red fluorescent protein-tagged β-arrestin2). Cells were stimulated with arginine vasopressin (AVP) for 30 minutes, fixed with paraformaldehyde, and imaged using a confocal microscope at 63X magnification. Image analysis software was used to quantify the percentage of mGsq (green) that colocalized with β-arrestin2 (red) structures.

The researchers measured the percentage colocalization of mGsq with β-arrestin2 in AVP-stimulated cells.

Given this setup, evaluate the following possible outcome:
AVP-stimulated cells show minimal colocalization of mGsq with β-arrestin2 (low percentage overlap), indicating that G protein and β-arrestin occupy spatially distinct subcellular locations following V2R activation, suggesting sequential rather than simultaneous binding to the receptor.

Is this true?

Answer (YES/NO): NO